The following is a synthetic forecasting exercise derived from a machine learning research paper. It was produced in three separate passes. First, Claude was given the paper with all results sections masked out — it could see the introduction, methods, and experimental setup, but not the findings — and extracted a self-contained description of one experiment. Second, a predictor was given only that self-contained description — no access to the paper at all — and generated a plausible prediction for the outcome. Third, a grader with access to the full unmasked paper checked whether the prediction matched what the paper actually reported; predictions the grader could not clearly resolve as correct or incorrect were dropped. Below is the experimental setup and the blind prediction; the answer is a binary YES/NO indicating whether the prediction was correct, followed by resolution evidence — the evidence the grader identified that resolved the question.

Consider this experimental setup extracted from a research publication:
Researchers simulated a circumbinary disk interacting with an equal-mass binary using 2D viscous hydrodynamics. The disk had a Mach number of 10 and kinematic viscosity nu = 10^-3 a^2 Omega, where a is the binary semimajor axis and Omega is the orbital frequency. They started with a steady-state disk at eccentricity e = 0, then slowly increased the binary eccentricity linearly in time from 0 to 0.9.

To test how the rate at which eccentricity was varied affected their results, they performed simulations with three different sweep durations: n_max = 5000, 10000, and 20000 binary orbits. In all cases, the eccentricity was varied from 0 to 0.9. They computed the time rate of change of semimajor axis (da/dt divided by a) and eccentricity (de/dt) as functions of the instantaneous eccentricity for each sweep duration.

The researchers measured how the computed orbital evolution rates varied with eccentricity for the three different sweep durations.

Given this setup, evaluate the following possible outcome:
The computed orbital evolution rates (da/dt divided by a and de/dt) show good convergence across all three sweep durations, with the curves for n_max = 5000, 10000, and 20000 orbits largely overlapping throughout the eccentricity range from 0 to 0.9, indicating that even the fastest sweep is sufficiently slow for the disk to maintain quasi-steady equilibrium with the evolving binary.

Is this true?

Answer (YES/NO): NO